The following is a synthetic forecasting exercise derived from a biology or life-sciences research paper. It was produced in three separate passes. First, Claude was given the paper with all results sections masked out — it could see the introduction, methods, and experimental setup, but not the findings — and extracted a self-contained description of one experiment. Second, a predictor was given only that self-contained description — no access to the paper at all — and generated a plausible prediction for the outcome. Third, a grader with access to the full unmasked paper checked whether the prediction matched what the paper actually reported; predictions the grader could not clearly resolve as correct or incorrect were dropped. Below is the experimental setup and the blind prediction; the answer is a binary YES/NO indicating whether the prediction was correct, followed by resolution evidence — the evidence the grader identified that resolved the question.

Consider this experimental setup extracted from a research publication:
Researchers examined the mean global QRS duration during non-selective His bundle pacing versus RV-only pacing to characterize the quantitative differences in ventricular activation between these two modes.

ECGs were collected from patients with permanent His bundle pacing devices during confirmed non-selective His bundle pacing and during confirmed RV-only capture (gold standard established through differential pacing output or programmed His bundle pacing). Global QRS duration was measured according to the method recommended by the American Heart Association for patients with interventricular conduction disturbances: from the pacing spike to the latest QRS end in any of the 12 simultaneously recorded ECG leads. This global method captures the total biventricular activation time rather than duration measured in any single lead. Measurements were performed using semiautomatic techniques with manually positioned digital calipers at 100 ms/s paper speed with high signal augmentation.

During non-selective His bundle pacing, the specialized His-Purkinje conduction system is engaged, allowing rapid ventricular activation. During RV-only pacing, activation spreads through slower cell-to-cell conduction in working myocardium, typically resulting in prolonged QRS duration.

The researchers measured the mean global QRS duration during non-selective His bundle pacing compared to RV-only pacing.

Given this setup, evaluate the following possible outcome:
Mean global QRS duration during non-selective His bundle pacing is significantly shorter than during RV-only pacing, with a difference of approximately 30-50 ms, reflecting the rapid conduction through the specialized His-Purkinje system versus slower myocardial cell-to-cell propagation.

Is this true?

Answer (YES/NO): YES